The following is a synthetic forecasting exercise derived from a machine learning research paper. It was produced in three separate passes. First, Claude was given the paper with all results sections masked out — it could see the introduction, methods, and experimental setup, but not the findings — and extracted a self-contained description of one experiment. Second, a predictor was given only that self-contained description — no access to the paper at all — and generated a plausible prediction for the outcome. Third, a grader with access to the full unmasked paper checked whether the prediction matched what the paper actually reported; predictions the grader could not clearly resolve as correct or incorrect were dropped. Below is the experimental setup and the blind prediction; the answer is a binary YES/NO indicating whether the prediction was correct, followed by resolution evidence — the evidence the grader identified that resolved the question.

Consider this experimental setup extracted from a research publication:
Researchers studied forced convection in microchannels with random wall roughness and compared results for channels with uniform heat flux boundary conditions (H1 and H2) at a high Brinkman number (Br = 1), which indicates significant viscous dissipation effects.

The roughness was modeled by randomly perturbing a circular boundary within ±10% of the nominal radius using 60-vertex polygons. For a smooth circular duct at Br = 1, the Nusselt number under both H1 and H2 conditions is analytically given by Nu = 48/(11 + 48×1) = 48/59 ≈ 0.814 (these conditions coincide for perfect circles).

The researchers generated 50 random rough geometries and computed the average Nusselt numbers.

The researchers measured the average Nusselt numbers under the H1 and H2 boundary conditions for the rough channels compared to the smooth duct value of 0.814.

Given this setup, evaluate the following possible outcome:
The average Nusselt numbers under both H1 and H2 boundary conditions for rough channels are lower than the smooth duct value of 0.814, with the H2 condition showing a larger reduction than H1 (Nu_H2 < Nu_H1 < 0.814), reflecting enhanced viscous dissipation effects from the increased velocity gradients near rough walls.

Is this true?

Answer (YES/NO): NO